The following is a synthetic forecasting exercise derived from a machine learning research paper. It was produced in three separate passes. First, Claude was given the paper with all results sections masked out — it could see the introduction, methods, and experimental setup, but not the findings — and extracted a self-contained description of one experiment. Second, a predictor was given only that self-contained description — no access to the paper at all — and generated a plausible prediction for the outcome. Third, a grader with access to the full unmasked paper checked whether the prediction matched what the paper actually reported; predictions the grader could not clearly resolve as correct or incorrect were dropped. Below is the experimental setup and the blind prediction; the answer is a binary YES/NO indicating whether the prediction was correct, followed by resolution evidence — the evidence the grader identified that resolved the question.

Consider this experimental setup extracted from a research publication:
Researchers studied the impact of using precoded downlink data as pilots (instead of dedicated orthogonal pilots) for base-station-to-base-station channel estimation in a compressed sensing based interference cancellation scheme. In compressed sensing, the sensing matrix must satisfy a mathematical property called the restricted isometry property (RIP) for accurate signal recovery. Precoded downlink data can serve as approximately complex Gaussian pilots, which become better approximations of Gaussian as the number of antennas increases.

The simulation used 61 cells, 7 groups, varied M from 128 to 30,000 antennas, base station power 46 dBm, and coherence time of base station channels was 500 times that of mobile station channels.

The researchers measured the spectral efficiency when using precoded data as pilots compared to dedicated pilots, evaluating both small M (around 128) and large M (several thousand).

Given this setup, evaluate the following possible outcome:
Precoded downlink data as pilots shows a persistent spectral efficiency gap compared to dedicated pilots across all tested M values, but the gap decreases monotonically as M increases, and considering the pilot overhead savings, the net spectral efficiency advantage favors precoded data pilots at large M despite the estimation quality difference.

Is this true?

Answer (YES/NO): NO